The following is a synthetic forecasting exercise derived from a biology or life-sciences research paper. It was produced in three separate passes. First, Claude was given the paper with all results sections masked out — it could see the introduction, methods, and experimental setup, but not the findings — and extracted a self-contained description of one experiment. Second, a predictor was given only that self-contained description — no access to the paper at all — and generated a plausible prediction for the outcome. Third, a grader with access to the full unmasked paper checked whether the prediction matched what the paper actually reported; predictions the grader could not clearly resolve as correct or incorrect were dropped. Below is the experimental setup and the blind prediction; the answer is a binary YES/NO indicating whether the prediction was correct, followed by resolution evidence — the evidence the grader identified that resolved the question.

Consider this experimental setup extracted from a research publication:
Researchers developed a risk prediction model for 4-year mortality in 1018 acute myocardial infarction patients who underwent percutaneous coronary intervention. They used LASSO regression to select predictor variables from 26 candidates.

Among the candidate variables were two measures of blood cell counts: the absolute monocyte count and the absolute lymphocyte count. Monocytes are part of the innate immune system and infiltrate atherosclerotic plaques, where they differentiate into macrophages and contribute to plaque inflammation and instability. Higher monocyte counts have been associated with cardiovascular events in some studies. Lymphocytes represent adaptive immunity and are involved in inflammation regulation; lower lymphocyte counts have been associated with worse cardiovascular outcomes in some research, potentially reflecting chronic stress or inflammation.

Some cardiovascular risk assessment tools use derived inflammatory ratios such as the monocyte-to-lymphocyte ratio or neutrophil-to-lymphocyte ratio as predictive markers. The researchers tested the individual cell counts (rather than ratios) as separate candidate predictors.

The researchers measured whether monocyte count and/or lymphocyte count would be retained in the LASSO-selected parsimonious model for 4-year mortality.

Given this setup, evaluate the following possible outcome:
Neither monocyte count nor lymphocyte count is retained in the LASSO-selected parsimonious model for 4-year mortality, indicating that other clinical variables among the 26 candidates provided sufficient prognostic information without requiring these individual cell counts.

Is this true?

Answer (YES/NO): YES